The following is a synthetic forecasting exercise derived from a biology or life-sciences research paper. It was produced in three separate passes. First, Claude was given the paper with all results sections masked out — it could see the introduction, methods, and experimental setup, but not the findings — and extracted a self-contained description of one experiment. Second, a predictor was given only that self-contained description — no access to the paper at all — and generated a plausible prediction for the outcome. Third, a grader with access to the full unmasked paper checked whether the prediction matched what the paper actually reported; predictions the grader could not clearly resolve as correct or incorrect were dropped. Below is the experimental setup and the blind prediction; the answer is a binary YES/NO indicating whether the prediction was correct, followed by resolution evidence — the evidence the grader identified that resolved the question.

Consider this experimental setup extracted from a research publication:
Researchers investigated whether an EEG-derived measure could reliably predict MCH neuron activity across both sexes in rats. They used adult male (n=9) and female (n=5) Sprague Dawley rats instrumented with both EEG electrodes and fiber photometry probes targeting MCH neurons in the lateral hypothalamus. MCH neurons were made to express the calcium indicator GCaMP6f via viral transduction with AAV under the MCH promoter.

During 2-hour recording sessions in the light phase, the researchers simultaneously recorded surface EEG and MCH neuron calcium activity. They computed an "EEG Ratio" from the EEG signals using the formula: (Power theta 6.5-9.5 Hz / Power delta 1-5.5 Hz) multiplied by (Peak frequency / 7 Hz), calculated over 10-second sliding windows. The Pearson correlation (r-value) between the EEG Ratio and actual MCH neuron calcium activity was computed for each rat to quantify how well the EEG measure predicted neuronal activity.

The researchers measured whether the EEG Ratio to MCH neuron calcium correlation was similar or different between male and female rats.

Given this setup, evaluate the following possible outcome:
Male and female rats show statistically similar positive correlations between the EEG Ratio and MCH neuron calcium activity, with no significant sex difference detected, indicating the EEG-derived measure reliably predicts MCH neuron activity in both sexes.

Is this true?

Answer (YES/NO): YES